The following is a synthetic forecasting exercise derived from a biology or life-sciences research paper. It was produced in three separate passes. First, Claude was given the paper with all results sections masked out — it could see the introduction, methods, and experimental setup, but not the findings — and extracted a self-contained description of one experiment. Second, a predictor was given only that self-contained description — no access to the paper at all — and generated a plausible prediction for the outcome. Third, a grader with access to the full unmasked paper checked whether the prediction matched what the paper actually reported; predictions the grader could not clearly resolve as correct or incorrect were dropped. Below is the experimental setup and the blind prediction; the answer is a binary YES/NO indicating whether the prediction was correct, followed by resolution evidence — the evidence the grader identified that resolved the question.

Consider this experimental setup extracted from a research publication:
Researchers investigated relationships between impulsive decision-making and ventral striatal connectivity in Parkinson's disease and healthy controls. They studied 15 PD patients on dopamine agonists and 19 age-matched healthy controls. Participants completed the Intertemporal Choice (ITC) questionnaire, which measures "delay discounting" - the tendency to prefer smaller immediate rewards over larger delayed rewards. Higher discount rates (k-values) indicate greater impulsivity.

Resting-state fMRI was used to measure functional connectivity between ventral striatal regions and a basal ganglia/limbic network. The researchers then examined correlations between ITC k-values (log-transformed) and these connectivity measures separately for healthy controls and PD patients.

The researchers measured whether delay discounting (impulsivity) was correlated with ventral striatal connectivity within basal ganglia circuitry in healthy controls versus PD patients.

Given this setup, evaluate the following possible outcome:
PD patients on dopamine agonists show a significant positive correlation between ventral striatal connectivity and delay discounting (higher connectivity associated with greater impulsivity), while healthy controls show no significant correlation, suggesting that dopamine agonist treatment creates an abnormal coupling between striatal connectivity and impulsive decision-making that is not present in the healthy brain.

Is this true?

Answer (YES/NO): NO